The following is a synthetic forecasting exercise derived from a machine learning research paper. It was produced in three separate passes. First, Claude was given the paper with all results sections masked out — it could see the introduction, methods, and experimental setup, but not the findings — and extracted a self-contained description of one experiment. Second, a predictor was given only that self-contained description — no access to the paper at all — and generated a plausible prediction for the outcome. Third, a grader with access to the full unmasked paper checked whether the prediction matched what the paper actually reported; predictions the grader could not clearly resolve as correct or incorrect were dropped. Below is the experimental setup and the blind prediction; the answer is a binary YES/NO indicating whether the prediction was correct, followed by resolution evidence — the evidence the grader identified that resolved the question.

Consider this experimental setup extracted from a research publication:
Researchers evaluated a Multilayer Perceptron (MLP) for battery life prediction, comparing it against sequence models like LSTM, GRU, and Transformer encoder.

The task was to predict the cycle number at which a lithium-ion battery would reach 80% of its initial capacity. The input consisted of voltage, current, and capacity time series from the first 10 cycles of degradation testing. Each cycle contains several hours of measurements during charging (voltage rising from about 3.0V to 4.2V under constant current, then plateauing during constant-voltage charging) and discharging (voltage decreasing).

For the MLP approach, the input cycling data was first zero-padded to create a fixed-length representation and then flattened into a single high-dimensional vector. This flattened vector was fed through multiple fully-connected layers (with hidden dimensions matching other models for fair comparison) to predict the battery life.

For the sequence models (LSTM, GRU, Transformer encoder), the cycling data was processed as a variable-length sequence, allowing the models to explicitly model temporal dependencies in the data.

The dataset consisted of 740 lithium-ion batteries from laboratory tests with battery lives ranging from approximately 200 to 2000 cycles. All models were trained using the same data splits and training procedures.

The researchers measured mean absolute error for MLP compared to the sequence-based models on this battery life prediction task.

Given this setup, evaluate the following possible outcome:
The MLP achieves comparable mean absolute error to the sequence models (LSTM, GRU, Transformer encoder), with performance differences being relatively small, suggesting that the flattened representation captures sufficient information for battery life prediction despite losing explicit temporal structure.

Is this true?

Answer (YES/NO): NO